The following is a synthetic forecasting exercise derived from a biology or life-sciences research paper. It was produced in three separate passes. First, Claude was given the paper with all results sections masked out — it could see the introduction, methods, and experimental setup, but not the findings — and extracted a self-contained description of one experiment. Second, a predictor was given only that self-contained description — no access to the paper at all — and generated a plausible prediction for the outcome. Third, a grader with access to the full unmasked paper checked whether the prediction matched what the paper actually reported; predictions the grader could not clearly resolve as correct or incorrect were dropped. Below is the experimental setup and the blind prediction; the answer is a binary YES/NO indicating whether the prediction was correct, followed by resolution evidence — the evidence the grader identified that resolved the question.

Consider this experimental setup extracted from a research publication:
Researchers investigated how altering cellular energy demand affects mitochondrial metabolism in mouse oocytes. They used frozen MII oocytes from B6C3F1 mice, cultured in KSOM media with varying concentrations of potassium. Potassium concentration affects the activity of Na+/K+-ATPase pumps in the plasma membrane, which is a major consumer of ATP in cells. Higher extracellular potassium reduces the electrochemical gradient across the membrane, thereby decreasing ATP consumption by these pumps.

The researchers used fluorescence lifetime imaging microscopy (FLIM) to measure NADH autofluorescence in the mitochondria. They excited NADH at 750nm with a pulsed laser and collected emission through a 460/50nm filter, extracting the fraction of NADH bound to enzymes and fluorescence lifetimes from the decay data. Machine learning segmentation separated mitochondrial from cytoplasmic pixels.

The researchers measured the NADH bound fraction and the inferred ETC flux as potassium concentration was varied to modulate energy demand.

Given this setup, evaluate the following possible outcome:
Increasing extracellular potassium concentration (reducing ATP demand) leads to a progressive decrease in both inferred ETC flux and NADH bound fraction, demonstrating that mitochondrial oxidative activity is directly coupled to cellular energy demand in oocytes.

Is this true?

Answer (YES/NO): NO